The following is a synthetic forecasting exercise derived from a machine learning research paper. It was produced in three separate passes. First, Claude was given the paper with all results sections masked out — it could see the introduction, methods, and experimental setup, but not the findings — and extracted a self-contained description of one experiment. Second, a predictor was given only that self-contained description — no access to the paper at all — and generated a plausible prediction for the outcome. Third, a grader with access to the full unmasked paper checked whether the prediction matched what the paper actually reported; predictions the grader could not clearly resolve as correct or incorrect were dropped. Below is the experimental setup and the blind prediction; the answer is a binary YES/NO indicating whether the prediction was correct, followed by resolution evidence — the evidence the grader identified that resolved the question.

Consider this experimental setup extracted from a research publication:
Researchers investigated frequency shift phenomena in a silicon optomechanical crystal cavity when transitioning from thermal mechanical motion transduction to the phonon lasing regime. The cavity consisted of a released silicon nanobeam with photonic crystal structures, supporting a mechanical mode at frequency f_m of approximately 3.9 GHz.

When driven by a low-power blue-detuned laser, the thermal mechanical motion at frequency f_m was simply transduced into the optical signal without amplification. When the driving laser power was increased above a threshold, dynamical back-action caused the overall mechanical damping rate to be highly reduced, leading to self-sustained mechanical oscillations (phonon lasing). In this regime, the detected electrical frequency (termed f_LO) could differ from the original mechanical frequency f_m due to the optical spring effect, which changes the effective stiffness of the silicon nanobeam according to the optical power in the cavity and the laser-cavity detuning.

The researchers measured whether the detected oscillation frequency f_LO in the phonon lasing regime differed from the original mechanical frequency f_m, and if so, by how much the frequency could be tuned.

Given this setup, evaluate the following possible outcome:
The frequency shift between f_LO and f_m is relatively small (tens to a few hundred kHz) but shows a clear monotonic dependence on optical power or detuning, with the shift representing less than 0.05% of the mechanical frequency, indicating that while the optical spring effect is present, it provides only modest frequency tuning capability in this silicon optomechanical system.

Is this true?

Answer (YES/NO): NO